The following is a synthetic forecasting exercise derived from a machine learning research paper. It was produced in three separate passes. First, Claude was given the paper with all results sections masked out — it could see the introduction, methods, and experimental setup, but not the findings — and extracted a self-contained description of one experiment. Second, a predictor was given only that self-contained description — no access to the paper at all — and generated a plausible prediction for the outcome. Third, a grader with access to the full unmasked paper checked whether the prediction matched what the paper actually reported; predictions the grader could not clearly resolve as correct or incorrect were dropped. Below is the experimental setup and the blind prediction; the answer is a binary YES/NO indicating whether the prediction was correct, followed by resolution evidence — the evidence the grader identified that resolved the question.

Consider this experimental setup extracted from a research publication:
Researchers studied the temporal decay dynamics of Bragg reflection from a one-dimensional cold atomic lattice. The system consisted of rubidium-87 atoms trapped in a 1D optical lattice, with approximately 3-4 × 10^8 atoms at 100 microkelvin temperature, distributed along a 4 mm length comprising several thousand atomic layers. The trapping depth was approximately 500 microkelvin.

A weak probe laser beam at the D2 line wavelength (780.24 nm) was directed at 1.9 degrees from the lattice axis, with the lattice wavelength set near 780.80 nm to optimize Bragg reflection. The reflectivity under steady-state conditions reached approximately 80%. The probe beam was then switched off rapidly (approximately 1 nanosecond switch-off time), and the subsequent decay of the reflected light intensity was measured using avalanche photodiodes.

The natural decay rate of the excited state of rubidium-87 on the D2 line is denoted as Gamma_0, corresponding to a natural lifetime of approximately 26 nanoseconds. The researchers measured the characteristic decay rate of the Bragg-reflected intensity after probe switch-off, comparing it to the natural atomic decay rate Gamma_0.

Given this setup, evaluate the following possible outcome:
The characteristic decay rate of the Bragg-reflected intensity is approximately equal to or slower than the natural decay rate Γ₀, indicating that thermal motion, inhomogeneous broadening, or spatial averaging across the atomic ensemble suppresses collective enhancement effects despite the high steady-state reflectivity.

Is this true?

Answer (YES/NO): NO